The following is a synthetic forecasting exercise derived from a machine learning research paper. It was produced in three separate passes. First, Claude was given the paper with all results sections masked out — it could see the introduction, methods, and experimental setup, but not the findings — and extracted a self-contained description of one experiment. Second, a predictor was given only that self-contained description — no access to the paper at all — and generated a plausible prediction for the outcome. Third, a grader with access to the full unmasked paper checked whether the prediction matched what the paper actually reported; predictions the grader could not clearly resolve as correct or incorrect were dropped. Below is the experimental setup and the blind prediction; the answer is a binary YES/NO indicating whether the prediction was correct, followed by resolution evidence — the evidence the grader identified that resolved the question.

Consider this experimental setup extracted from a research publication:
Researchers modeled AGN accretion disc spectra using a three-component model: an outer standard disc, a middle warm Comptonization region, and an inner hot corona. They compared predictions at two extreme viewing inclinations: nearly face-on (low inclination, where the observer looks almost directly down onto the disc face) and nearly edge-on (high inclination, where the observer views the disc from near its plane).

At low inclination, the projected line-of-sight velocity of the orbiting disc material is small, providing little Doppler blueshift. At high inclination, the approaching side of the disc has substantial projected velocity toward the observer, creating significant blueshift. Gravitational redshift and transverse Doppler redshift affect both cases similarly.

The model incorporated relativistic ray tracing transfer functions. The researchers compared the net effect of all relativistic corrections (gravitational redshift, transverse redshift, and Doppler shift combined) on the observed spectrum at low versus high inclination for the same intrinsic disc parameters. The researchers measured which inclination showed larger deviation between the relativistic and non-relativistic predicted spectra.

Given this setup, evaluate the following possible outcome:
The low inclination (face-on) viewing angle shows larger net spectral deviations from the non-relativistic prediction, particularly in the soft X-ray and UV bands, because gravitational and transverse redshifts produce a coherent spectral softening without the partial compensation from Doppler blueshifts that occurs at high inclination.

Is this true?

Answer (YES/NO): YES